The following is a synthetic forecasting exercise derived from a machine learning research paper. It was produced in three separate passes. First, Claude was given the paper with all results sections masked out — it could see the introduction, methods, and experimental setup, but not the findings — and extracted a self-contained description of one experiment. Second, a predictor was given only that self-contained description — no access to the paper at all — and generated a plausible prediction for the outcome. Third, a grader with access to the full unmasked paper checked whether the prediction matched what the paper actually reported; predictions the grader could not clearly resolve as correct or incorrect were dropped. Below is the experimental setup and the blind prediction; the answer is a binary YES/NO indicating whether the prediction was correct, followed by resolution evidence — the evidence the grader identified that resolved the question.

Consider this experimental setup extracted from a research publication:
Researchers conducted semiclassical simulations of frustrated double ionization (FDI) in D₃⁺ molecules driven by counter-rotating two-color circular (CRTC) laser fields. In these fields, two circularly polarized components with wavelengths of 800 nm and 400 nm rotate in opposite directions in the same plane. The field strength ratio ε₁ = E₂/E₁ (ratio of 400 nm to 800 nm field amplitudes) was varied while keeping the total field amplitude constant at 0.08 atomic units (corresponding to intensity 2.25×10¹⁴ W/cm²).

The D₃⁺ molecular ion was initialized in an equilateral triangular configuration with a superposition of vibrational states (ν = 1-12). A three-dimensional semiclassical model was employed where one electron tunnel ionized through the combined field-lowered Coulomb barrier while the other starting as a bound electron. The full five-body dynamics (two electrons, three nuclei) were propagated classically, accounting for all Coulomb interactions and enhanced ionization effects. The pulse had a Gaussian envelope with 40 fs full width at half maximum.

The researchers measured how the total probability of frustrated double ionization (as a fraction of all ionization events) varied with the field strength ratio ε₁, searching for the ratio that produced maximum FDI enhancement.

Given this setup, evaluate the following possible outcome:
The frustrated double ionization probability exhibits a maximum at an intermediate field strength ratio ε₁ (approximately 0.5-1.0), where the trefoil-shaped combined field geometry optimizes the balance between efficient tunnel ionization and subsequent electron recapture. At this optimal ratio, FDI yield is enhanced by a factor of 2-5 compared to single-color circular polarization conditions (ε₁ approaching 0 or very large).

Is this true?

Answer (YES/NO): NO